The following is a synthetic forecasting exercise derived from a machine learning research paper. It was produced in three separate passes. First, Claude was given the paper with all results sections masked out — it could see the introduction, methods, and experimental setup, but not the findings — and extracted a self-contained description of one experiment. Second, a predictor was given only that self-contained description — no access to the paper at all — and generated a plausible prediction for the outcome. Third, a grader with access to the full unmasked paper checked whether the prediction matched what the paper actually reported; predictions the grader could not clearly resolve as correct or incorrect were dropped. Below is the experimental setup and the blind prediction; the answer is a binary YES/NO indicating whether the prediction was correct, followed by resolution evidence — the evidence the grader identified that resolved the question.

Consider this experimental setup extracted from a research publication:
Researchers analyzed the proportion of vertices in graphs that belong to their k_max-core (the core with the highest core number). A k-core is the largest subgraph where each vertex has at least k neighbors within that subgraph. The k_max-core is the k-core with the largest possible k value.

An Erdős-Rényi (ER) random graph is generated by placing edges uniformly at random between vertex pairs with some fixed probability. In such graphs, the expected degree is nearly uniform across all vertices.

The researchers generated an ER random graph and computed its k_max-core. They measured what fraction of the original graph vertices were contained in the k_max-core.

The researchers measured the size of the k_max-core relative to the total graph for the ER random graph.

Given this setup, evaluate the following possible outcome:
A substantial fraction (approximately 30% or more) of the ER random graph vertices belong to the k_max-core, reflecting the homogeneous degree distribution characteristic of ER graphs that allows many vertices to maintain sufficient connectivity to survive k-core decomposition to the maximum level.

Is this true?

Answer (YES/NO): NO